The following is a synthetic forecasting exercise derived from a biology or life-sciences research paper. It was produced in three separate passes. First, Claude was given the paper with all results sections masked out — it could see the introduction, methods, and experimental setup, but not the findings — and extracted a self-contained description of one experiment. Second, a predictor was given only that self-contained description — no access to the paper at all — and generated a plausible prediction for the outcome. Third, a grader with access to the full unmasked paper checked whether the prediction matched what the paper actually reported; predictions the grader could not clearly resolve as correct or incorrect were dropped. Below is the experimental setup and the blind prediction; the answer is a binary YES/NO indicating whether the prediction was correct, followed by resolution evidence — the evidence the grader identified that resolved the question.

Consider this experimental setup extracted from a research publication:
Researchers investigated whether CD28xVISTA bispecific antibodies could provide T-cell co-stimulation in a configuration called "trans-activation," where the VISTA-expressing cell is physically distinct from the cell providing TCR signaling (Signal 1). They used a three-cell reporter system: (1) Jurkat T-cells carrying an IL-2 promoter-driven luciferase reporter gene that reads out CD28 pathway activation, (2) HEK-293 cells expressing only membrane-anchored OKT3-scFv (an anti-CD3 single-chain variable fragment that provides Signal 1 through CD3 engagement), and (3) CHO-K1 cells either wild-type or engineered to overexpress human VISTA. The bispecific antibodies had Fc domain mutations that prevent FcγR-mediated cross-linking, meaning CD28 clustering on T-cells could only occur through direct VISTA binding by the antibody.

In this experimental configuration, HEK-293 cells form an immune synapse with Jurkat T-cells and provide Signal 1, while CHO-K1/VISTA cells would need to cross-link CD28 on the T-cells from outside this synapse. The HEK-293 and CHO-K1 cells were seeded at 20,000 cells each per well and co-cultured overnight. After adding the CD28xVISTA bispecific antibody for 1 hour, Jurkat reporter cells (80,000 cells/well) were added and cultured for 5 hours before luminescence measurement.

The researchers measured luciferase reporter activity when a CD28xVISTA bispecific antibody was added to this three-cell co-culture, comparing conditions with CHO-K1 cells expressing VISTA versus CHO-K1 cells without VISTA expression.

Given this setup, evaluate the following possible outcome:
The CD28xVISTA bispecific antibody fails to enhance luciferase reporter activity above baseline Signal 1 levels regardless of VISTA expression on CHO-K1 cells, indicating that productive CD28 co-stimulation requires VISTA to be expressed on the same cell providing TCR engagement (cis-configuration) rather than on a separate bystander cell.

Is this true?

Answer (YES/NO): NO